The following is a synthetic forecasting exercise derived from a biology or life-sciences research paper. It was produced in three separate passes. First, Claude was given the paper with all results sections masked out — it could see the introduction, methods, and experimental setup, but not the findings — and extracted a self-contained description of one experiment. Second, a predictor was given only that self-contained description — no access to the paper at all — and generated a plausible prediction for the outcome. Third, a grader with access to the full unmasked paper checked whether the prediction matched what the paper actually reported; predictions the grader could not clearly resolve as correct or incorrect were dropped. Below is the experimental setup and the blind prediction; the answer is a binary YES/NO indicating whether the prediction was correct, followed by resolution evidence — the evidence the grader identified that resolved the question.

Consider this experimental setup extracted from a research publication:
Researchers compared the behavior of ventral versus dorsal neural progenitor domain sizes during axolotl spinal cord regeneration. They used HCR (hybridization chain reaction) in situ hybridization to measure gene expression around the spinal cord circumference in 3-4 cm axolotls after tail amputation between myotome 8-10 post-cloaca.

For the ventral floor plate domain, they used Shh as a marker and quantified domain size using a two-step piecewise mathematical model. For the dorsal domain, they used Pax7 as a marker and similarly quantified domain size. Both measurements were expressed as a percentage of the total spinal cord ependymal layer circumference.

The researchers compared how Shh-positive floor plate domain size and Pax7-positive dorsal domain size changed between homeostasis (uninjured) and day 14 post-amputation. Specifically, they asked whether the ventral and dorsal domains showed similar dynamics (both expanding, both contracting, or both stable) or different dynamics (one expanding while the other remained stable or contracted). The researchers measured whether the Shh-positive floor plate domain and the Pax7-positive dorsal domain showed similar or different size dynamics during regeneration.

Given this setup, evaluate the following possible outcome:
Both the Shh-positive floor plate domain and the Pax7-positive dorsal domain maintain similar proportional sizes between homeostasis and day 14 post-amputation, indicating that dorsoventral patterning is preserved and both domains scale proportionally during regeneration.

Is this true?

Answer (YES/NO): NO